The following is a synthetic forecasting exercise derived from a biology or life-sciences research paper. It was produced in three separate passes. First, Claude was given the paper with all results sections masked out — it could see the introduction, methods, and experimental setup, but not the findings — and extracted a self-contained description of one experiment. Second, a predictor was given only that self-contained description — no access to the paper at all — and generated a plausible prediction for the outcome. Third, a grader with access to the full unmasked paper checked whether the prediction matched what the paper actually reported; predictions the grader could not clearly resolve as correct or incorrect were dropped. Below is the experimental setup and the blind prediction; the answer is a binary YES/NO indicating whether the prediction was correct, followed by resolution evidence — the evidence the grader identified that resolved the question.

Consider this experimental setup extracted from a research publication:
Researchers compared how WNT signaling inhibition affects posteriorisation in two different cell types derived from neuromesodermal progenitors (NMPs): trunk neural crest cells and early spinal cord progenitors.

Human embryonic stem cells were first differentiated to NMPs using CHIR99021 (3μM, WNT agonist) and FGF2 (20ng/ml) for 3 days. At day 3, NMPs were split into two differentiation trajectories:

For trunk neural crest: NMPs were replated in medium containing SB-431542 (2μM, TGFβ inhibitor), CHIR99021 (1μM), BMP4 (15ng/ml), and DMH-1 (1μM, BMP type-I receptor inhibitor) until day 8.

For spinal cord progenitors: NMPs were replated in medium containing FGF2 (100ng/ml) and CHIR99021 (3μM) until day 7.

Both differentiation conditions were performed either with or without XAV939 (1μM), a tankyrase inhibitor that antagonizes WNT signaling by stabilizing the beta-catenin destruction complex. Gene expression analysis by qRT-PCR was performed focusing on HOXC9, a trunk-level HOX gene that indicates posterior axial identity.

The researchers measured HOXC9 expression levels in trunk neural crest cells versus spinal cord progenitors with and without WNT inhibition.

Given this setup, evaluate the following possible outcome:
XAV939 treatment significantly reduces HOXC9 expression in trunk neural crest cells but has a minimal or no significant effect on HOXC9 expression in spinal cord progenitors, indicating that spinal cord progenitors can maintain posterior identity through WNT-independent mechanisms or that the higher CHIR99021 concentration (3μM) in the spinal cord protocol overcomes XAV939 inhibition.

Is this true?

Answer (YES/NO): YES